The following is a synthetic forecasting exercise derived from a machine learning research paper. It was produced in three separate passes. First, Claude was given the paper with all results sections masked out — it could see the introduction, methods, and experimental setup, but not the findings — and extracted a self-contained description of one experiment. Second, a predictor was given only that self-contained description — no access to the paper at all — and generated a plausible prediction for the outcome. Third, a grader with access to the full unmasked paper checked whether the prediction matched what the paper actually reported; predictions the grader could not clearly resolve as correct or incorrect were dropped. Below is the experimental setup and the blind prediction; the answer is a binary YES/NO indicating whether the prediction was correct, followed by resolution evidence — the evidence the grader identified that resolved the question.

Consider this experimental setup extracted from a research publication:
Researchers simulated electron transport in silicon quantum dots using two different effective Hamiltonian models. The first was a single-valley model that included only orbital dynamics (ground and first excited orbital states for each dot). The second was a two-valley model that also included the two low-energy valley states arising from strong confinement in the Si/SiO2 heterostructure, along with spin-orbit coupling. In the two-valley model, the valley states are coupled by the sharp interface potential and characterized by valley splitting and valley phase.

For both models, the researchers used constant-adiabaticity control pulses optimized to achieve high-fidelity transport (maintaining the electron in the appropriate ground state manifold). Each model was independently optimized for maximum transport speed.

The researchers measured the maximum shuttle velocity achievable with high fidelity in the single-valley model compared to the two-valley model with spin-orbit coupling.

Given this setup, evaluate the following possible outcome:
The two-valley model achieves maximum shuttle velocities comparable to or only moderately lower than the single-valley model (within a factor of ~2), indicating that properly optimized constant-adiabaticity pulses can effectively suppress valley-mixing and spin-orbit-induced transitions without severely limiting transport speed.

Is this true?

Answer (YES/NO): NO